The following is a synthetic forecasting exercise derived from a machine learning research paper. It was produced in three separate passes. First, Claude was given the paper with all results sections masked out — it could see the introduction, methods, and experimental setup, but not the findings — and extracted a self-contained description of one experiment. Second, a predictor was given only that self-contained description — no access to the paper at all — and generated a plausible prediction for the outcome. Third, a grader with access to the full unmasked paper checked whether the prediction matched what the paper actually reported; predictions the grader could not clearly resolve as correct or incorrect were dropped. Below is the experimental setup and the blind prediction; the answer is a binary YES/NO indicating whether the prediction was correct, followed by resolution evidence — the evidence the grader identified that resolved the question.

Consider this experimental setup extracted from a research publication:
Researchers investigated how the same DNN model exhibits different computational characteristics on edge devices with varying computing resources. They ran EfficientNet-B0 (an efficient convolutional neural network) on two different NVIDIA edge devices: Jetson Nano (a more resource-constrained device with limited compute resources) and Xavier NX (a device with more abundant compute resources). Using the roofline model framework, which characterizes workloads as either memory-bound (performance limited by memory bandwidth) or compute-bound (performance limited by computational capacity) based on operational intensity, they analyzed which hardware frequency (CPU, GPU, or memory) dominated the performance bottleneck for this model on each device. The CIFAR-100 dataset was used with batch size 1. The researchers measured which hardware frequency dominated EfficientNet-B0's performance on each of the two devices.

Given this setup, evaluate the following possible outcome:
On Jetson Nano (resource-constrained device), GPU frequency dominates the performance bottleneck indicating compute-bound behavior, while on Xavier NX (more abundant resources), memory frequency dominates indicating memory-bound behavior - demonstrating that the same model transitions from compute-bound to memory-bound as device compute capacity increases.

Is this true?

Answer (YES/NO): NO